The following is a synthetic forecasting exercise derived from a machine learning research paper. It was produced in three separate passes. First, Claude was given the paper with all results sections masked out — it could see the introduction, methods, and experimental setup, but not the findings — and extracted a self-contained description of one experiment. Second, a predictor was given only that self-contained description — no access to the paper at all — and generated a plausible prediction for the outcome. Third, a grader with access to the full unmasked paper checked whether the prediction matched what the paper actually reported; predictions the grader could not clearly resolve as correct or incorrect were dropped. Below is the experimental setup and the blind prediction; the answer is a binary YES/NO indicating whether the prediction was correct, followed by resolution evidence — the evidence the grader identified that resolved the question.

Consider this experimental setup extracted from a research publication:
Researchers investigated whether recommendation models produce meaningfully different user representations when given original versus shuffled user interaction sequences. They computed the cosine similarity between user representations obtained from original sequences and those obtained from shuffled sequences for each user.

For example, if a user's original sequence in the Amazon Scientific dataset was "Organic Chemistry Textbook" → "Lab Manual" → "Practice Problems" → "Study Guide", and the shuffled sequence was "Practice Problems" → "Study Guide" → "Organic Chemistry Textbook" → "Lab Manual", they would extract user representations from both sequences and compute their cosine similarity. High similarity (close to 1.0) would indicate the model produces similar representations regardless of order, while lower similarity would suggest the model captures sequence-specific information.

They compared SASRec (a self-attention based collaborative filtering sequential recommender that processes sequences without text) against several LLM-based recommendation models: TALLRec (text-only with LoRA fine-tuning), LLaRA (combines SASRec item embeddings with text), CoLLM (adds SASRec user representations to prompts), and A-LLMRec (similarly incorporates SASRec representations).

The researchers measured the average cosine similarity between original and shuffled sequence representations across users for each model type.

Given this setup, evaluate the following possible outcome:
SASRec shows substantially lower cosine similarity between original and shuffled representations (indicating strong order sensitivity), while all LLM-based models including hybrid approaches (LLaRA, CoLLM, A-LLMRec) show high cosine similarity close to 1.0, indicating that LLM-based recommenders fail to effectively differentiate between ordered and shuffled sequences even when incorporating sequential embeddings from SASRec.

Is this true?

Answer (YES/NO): NO